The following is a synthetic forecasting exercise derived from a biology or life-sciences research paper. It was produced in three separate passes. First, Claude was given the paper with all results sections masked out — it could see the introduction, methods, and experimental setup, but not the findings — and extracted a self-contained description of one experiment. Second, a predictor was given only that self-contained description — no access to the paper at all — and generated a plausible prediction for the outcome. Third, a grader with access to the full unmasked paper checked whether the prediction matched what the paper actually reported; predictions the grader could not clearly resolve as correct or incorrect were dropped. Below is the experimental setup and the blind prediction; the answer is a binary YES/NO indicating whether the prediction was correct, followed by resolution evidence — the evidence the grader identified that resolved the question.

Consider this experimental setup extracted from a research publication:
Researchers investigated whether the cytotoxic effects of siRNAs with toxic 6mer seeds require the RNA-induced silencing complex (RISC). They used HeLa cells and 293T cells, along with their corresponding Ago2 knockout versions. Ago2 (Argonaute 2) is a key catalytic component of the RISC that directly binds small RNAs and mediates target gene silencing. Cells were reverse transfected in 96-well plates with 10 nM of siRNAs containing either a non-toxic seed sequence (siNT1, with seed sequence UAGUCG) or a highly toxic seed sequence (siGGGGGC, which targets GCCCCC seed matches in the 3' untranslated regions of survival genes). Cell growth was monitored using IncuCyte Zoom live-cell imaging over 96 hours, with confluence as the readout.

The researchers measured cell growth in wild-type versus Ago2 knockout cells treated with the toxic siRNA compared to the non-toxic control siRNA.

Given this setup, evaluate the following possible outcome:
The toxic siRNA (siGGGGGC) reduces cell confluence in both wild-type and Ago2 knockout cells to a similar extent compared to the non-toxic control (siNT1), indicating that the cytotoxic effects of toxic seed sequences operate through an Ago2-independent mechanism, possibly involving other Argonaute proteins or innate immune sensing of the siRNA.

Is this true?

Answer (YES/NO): NO